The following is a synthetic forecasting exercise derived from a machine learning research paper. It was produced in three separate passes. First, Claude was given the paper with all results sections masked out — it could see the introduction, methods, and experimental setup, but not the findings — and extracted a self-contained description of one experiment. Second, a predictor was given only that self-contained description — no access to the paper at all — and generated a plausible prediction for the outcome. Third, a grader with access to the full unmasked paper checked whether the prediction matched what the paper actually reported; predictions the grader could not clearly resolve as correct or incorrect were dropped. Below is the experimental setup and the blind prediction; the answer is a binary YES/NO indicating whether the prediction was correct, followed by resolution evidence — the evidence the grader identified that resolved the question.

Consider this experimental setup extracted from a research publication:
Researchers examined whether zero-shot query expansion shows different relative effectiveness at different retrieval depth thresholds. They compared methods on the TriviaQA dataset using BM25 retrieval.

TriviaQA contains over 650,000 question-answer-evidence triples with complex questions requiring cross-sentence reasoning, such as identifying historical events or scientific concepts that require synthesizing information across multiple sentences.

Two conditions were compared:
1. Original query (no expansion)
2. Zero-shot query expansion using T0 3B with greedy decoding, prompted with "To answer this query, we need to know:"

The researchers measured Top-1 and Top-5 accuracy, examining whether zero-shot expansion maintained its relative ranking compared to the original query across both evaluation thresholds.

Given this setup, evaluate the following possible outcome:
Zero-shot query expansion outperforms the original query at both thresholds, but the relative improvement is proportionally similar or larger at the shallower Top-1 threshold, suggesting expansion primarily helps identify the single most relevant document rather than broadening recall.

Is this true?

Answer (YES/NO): NO